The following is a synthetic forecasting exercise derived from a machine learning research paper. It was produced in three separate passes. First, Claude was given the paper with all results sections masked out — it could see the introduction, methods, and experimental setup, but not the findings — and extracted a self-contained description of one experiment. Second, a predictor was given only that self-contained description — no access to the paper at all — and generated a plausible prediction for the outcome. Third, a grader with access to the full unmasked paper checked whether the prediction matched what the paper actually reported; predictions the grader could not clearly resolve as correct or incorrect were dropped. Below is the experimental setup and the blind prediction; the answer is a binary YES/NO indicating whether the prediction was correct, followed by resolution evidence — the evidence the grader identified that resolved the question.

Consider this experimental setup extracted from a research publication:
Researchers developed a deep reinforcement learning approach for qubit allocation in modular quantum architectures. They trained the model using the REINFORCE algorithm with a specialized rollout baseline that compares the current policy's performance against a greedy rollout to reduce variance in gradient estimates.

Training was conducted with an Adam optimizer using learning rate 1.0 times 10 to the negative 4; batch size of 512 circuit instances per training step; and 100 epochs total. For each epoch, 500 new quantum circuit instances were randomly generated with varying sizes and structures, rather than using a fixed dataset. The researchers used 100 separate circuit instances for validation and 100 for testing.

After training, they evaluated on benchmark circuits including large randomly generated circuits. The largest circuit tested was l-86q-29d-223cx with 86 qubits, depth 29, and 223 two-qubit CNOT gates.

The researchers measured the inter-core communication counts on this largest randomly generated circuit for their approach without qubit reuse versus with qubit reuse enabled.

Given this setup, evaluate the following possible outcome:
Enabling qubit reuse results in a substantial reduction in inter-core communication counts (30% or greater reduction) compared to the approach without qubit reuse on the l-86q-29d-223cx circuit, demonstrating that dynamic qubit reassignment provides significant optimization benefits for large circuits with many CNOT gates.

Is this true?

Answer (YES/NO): NO